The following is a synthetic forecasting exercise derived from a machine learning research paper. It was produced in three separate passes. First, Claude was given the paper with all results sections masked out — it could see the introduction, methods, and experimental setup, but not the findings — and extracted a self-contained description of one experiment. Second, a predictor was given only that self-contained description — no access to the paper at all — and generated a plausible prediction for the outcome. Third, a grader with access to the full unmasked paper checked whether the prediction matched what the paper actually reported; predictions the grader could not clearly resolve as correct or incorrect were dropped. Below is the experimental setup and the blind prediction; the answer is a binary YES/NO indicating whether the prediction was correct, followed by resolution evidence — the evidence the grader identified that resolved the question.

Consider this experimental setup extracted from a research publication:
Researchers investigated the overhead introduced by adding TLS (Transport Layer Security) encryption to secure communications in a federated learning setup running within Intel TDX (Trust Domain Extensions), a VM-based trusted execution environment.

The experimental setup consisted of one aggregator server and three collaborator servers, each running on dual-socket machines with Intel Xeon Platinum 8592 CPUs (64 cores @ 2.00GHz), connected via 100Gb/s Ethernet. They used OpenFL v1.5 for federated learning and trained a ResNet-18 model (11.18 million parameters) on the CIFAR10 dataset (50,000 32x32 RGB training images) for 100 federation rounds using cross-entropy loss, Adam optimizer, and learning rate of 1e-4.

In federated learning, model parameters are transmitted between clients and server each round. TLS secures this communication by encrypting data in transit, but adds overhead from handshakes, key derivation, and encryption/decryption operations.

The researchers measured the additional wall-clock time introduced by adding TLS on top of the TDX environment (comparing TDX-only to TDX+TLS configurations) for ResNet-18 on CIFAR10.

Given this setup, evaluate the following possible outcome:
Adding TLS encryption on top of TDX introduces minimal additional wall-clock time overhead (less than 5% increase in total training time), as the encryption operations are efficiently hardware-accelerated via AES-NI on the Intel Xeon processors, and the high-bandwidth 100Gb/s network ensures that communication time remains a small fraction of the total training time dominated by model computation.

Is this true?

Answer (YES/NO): NO